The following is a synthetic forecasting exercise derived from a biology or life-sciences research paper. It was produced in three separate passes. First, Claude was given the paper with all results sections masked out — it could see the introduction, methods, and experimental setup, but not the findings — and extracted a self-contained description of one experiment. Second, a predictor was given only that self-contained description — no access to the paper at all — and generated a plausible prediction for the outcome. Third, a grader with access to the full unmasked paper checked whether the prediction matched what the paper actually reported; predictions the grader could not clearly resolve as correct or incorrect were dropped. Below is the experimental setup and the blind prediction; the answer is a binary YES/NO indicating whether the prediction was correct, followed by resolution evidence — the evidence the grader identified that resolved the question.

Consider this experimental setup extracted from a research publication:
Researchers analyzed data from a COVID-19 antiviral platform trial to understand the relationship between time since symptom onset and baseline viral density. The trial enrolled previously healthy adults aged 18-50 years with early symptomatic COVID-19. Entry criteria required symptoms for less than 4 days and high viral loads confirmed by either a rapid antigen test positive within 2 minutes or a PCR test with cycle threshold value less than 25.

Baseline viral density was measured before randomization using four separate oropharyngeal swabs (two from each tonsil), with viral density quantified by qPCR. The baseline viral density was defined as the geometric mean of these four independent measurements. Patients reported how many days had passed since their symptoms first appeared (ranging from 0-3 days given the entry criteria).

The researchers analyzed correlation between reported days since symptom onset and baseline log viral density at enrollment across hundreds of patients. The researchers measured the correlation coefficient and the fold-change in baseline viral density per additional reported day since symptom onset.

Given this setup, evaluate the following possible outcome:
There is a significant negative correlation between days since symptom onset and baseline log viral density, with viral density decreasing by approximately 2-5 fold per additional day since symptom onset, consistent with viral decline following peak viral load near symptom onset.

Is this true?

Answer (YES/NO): NO